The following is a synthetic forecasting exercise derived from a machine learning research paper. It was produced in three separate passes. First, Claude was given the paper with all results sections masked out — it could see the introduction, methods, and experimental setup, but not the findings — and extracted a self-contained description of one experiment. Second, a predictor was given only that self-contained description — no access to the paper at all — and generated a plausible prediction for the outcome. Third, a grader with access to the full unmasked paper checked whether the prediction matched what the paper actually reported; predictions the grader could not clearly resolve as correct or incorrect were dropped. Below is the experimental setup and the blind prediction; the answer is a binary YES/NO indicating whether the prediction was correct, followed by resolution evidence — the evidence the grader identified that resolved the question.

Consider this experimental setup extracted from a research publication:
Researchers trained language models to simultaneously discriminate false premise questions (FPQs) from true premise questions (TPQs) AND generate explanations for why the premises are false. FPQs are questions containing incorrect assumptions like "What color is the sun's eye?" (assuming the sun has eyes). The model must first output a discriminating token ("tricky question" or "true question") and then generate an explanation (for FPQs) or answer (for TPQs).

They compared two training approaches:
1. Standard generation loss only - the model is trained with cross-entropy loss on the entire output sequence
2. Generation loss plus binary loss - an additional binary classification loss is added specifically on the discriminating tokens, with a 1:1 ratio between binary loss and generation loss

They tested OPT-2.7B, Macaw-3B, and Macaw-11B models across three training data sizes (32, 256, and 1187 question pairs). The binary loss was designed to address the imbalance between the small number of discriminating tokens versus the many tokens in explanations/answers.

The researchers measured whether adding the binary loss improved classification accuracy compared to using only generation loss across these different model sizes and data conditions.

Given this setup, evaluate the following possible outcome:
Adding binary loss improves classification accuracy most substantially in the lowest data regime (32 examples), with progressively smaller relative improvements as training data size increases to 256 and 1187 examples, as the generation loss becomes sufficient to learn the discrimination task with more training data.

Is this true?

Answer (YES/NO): NO